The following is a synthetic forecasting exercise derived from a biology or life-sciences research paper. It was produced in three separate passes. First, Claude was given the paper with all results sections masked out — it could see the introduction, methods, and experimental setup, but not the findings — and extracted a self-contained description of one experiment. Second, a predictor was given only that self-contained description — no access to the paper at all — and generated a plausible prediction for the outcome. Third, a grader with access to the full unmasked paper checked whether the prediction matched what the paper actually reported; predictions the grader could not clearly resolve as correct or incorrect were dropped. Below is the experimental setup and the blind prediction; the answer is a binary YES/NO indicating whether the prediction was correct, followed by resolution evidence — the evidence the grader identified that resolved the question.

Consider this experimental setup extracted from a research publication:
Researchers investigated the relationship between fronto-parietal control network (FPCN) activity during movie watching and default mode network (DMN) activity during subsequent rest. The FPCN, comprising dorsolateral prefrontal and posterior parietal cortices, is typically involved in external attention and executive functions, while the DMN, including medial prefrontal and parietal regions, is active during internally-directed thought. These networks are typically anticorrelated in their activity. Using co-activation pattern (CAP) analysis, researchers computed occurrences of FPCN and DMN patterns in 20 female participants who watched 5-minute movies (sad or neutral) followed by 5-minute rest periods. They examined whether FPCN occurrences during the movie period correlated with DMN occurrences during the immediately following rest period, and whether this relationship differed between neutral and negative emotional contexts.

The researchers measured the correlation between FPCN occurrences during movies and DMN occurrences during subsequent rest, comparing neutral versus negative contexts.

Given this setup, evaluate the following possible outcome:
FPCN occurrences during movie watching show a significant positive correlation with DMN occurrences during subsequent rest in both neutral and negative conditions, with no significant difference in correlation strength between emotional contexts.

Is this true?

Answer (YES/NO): NO